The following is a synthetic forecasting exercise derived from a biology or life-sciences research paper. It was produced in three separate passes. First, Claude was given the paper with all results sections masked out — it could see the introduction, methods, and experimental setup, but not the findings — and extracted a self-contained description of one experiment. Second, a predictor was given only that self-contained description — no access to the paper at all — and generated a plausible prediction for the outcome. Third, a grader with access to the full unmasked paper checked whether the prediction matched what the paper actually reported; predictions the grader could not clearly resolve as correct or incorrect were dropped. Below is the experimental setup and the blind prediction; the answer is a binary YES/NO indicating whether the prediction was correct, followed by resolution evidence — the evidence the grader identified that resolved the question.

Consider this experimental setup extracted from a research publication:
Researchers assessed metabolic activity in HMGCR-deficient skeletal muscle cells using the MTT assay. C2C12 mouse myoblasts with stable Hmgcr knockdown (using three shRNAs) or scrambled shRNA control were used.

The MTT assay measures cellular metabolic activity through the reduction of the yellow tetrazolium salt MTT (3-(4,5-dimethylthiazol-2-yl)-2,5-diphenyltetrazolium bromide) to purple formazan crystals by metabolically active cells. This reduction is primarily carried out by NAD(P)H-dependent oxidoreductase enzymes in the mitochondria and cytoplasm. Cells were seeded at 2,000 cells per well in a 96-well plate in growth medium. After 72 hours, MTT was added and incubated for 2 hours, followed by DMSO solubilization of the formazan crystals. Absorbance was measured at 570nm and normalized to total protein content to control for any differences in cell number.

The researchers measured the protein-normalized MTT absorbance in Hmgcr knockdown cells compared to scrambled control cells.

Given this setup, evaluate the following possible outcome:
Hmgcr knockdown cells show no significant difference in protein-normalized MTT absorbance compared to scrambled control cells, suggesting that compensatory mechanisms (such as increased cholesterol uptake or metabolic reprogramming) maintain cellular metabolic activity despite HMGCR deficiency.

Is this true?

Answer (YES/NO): NO